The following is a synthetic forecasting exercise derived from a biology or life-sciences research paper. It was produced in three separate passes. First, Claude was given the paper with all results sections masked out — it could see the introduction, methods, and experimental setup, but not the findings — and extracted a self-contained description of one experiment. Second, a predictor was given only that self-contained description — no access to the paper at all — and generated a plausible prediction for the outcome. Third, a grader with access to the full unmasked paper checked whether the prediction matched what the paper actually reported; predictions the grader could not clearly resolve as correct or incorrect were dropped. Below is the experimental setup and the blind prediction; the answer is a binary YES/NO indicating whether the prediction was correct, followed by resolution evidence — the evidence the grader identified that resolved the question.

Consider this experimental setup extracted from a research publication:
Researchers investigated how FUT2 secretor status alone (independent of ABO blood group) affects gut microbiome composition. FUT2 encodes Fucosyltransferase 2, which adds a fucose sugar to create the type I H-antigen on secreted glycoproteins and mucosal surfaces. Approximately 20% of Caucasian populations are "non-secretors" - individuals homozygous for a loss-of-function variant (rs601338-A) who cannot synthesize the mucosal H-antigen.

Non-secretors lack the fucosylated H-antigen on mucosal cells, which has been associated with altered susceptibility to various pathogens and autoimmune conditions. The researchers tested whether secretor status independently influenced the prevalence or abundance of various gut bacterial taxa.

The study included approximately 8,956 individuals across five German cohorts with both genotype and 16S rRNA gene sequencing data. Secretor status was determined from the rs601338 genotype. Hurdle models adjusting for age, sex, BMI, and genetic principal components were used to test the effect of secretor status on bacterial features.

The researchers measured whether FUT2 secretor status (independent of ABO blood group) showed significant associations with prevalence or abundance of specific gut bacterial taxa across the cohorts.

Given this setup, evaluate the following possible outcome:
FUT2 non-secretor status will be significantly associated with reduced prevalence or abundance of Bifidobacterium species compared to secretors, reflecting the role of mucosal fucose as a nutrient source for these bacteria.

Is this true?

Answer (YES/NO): NO